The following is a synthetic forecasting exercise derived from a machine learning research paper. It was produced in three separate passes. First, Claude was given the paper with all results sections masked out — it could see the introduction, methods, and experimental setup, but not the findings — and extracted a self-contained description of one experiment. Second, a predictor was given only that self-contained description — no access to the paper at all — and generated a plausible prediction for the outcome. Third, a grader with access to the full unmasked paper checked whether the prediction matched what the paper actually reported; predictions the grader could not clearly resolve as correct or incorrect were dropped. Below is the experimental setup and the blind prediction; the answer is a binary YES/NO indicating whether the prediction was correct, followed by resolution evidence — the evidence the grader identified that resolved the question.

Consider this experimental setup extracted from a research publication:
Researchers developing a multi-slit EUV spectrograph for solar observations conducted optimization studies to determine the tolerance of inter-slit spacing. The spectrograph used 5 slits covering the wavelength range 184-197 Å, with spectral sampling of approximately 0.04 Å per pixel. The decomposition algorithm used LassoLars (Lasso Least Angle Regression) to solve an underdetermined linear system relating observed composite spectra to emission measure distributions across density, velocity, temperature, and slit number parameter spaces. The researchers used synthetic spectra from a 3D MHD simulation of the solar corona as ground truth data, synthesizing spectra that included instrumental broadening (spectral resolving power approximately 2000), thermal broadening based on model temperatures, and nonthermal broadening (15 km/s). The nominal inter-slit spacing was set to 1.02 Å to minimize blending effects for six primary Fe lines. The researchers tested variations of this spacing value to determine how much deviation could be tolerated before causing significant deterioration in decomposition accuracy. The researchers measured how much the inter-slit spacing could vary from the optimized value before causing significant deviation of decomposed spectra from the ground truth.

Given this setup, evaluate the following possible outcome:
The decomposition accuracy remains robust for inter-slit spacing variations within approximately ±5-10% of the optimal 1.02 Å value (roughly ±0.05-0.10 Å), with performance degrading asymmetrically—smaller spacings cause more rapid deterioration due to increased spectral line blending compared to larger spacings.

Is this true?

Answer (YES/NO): NO